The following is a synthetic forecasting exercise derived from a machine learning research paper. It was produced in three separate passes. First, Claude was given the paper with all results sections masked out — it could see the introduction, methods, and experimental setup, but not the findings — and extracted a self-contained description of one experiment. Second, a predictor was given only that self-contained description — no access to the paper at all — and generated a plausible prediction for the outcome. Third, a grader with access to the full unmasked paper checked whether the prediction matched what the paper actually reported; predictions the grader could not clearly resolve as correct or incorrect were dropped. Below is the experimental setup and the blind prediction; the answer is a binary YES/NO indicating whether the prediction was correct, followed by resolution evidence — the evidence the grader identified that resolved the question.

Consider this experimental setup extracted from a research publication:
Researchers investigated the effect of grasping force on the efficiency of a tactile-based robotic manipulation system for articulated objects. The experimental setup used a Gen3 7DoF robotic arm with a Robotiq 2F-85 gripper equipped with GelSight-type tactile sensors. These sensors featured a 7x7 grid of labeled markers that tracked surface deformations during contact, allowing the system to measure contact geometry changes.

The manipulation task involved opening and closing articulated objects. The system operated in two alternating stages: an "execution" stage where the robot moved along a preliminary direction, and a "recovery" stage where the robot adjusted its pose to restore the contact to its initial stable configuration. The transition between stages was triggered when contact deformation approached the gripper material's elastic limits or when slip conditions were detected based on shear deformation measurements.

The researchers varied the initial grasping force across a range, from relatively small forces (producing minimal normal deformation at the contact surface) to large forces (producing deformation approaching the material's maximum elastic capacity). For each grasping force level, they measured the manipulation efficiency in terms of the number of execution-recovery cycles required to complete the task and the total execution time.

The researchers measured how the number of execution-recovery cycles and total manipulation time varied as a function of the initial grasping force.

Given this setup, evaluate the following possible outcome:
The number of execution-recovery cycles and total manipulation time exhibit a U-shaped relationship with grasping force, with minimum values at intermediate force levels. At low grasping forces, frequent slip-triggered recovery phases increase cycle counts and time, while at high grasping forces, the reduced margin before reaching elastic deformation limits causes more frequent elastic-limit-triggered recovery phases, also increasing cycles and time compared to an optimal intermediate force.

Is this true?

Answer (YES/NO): YES